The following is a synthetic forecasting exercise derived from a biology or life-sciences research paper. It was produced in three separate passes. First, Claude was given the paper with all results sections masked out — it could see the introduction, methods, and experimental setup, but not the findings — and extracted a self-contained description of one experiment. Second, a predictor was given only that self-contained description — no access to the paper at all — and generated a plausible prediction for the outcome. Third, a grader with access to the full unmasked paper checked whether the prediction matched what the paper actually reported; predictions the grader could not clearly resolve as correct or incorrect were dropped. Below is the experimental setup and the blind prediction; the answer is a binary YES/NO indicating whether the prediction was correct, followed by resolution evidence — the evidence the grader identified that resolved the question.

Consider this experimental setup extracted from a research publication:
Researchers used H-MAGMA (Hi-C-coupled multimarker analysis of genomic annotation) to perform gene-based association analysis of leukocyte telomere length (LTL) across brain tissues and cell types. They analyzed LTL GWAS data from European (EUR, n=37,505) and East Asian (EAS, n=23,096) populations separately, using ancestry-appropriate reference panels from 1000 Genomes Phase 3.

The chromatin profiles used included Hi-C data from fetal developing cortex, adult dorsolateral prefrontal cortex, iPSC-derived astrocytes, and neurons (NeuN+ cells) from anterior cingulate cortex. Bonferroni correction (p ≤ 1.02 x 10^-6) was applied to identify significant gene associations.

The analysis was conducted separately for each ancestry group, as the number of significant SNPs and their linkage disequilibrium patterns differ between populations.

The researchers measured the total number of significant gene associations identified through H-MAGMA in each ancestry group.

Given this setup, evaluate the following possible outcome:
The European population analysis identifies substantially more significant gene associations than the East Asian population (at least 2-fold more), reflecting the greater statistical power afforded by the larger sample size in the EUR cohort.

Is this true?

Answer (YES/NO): NO